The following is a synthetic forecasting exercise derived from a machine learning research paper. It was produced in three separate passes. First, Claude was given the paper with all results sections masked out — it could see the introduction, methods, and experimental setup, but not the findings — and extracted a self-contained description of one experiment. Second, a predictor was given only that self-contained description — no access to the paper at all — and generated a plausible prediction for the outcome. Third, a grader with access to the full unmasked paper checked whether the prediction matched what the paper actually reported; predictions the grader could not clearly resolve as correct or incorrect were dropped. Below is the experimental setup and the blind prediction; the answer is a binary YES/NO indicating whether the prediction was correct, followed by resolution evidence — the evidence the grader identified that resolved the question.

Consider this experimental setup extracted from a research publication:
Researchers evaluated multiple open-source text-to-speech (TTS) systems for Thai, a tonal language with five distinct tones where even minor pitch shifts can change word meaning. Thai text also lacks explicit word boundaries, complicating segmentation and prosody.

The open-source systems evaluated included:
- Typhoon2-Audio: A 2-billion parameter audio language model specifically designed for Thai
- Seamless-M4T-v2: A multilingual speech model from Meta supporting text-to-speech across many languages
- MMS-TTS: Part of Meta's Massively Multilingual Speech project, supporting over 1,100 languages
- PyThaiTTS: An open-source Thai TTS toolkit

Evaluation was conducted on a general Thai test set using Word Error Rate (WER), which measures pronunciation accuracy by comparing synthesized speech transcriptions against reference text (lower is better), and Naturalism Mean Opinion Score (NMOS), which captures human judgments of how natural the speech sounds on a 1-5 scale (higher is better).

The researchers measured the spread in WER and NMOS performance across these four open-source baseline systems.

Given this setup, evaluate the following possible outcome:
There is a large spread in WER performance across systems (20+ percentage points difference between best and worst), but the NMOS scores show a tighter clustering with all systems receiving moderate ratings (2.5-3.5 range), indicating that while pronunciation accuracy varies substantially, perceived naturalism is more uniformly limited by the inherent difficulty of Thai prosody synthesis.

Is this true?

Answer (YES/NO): NO